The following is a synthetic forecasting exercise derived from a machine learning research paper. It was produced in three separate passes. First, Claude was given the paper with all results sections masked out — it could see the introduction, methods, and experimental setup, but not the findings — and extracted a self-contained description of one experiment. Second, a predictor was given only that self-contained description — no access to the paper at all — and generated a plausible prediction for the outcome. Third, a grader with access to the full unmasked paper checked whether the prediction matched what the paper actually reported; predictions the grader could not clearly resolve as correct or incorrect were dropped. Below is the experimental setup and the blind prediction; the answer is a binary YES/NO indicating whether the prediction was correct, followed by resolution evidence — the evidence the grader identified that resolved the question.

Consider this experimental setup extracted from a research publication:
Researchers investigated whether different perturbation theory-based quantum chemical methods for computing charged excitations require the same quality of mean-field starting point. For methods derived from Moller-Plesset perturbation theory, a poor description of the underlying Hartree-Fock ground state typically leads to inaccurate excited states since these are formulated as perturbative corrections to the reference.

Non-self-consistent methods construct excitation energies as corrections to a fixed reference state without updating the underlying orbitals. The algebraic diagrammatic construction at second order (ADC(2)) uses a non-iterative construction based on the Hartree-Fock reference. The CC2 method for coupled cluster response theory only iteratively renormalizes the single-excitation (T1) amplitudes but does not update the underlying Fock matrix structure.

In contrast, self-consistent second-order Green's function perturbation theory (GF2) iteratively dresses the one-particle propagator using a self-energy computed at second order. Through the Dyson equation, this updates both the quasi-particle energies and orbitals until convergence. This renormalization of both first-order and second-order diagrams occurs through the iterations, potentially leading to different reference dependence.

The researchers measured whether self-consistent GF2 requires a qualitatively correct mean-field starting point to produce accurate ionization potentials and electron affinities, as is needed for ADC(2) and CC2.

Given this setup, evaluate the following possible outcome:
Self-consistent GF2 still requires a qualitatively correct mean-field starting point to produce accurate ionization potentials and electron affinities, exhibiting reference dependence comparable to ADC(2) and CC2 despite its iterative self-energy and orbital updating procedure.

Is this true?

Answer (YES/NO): NO